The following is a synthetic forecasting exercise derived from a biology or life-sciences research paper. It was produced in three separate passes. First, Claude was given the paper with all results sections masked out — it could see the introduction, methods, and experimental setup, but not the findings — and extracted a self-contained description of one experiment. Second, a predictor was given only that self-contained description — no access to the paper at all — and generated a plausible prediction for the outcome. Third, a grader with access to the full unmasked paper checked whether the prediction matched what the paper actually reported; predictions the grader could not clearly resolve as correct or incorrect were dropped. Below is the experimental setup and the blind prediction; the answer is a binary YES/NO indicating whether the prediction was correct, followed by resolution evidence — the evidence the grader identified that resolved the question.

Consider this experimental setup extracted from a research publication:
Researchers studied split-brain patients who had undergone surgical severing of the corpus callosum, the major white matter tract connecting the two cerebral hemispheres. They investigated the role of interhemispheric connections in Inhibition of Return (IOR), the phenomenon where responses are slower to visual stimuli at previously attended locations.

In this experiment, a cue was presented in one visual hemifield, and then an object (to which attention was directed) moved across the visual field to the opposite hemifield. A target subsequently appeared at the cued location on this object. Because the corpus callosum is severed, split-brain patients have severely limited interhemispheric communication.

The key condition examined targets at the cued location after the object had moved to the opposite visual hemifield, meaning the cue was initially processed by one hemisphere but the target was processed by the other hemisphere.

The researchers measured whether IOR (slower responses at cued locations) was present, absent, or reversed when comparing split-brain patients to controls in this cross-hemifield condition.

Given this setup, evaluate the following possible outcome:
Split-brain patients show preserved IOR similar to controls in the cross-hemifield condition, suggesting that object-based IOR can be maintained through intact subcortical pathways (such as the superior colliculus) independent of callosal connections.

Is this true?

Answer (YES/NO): NO